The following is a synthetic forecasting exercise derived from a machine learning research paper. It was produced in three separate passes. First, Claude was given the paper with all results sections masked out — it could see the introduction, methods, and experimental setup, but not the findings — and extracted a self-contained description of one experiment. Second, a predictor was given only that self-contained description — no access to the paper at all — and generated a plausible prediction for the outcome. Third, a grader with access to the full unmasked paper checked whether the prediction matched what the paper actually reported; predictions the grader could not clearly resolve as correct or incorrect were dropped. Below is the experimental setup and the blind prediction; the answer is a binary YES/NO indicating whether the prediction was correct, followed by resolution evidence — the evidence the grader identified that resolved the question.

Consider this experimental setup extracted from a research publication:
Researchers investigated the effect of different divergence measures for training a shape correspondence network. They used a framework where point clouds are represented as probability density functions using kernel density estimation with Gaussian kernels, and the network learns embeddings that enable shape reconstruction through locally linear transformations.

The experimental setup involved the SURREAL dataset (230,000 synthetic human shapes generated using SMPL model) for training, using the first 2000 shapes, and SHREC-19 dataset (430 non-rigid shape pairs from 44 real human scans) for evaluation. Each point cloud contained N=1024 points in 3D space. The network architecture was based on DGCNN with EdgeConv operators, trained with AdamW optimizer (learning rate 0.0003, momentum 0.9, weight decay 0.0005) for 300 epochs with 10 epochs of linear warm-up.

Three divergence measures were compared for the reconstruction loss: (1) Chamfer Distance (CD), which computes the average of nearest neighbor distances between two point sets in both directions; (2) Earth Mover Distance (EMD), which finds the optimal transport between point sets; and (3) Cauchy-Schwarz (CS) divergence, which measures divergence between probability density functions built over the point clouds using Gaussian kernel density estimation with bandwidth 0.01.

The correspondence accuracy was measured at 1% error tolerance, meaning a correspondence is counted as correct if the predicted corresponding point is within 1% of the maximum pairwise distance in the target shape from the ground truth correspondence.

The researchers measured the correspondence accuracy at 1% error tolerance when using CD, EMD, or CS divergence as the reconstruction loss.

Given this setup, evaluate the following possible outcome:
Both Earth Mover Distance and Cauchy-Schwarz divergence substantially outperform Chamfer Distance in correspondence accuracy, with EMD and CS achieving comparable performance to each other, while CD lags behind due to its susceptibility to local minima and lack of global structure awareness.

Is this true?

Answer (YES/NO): NO